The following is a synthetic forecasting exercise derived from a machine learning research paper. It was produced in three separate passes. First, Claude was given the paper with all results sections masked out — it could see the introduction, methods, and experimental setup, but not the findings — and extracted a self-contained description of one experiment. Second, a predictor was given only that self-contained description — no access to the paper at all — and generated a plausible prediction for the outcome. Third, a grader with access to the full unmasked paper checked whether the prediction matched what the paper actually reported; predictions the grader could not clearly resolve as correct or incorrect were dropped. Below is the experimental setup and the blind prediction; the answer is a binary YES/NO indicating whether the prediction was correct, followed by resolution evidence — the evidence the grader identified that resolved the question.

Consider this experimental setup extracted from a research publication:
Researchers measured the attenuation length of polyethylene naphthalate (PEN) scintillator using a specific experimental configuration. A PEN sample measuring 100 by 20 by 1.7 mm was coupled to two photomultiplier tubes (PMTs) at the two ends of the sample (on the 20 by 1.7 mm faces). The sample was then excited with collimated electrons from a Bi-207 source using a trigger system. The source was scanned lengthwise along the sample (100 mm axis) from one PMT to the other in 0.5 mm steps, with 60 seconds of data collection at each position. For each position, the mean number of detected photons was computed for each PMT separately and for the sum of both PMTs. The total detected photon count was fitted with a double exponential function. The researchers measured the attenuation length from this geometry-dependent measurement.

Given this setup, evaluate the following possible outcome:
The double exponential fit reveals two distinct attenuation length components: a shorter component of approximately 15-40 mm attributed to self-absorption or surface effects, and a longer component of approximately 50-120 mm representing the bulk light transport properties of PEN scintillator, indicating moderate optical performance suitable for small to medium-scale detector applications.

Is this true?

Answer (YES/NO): NO